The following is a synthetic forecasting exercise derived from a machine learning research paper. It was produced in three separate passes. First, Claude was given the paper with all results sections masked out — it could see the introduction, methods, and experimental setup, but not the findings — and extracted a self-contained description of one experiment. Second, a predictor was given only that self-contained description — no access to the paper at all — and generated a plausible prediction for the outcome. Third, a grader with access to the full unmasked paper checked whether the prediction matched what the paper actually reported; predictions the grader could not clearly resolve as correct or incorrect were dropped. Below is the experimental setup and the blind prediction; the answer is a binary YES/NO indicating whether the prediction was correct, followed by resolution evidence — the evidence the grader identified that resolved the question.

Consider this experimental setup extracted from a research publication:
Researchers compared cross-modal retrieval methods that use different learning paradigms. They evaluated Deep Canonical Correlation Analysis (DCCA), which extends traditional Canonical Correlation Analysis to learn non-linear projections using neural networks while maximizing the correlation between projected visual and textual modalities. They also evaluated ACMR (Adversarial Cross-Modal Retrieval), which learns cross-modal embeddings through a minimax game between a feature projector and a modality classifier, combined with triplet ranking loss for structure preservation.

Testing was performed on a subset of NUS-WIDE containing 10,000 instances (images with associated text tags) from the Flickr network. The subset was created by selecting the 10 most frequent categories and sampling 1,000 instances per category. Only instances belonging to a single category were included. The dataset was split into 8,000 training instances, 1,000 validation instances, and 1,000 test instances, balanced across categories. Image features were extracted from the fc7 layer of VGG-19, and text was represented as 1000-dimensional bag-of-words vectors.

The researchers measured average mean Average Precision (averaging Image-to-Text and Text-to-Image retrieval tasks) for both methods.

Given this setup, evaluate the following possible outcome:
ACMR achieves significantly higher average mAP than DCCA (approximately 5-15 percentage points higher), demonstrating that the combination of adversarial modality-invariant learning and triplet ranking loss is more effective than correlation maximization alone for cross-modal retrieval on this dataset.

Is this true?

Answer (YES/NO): YES